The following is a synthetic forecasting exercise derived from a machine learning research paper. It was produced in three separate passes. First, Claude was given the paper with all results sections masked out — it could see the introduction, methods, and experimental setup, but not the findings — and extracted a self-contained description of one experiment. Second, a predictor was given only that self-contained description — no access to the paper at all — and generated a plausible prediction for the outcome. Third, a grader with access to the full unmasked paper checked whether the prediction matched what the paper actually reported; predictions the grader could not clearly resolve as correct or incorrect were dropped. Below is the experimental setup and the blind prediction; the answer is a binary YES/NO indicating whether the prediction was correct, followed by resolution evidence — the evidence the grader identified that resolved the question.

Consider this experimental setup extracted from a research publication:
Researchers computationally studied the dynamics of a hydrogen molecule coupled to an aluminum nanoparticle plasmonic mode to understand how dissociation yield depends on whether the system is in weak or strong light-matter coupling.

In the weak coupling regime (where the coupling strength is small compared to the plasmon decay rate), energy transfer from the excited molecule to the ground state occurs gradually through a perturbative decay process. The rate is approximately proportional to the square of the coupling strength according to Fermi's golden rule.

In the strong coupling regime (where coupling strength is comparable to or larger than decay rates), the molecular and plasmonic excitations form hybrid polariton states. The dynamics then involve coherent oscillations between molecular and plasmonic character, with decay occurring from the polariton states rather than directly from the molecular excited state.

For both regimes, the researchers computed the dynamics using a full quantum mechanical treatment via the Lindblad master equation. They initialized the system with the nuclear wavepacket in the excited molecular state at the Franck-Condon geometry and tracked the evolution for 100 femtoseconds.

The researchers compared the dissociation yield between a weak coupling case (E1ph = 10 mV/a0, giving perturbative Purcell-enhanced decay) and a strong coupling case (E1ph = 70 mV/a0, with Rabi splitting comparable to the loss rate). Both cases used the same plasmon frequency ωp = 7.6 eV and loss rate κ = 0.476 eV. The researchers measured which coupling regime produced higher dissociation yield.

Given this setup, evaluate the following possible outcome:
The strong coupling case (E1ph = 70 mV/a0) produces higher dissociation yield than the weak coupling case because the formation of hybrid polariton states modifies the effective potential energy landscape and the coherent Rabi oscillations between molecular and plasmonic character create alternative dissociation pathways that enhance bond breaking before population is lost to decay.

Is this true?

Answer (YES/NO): NO